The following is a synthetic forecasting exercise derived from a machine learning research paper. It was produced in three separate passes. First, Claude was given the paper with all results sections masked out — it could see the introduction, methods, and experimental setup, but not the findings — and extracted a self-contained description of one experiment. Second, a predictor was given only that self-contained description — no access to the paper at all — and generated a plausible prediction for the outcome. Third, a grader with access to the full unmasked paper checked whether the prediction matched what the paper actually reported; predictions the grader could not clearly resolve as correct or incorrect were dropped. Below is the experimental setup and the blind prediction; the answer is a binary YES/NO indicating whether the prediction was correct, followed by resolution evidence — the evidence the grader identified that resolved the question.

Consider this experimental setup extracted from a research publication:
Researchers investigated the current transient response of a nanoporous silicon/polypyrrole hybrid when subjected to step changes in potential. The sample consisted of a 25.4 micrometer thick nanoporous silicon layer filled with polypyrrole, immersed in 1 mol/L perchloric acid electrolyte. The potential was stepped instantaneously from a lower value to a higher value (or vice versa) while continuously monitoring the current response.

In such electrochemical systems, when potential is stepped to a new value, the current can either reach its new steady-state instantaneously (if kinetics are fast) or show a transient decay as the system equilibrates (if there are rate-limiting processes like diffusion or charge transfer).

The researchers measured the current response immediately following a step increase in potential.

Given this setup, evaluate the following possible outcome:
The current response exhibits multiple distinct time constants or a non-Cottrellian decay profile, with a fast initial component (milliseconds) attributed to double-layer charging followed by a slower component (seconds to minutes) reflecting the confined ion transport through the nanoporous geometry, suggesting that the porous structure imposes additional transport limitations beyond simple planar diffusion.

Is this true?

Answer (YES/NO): NO